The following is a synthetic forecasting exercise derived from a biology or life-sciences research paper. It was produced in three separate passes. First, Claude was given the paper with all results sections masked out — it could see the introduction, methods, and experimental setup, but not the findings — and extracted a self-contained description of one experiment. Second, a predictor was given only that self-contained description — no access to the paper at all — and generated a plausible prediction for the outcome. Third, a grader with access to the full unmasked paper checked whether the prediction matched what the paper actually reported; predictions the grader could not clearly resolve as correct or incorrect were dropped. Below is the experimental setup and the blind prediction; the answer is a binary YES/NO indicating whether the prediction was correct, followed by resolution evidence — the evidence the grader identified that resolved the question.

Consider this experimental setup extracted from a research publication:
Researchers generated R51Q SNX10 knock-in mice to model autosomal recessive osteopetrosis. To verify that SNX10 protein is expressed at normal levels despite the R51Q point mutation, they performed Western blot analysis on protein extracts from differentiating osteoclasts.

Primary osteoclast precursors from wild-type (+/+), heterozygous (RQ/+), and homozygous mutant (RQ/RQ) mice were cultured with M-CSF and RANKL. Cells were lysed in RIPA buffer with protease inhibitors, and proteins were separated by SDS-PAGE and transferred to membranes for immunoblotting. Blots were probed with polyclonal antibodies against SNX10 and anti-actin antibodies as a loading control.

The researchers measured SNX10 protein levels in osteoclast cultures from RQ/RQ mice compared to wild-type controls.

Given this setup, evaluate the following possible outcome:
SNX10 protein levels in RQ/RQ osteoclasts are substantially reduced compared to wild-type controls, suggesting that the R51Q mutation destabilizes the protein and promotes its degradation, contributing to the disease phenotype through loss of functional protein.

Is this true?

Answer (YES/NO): NO